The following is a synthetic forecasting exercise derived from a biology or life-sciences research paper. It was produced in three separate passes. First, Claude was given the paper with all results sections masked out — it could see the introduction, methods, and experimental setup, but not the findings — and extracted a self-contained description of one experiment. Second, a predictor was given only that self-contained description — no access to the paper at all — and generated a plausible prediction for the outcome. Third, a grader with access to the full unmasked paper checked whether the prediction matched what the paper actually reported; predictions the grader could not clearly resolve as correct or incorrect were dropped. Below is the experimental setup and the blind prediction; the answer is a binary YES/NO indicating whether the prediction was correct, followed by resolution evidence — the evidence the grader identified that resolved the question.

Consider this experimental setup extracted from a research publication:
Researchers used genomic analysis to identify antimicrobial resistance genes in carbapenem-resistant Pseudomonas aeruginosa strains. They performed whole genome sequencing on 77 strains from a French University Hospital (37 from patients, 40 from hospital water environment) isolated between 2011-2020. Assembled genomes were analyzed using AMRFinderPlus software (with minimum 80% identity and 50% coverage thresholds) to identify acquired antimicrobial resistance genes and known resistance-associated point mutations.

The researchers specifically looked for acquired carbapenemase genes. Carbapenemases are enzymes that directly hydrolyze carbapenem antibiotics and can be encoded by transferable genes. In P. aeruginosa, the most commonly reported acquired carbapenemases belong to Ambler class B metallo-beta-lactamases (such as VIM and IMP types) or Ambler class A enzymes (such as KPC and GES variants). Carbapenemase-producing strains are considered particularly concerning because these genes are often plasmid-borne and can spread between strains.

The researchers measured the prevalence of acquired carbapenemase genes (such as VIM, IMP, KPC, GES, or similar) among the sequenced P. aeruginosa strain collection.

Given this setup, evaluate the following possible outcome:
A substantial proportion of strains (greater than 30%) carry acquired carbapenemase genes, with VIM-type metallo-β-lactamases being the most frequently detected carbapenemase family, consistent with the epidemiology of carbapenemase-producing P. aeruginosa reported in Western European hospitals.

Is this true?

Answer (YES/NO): NO